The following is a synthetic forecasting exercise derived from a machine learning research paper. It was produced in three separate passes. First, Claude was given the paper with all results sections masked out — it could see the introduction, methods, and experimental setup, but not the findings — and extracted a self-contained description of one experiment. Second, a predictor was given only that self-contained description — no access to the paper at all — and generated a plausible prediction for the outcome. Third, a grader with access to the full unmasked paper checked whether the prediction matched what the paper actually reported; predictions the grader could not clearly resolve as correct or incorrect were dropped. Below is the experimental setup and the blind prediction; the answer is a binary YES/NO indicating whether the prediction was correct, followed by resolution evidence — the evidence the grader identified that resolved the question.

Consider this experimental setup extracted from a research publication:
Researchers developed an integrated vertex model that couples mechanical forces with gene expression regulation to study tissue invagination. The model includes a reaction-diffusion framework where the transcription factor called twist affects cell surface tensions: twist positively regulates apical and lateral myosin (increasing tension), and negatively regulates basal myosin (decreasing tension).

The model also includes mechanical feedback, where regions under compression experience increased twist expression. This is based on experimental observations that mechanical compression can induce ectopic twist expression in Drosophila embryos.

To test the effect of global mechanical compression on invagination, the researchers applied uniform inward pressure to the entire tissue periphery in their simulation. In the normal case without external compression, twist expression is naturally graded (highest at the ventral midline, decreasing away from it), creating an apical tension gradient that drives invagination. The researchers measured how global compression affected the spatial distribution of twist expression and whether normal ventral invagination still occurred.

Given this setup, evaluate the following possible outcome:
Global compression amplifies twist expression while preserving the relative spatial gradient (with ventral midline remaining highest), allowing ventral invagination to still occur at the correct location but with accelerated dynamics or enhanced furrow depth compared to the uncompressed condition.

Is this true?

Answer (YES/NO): NO